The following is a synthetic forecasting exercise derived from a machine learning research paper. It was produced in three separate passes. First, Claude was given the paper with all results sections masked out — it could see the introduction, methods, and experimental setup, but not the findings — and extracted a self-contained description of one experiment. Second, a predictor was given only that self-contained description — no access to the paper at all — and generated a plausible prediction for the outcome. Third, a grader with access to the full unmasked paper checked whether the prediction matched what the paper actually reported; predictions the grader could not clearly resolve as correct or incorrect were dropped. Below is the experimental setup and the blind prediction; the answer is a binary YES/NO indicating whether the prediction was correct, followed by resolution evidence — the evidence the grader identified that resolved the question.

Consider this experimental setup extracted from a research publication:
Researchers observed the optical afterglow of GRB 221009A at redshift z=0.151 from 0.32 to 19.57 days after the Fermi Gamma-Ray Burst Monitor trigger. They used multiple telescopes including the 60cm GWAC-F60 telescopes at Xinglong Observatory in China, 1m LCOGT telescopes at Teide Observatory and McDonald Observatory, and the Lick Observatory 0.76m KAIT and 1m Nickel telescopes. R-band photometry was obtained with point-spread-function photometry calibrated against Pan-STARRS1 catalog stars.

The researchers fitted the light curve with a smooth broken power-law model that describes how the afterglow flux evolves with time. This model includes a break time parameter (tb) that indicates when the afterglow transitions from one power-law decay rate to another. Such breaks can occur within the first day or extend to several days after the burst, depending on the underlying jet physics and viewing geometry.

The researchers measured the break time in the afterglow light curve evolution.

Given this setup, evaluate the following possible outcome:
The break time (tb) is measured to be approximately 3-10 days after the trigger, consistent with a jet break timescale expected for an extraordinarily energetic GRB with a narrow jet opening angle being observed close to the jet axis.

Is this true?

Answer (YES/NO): NO